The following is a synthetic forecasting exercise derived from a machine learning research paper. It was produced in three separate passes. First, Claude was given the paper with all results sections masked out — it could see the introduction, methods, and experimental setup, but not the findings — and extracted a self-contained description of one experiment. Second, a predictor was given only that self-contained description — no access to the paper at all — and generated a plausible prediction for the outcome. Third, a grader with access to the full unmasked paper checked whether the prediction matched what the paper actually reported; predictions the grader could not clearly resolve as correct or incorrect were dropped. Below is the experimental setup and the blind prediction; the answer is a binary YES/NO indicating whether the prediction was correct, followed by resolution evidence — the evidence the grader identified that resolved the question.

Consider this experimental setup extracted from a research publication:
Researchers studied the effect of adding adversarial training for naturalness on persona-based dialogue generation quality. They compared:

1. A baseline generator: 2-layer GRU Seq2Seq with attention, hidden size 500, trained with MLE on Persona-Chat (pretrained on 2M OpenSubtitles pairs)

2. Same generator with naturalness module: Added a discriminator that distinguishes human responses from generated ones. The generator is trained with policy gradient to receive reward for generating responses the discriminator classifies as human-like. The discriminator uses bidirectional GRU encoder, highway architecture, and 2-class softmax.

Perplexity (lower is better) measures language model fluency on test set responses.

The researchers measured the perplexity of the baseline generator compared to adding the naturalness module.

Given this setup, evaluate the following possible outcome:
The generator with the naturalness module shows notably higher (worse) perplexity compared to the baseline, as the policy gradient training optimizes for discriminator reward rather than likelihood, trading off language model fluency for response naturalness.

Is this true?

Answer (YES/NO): NO